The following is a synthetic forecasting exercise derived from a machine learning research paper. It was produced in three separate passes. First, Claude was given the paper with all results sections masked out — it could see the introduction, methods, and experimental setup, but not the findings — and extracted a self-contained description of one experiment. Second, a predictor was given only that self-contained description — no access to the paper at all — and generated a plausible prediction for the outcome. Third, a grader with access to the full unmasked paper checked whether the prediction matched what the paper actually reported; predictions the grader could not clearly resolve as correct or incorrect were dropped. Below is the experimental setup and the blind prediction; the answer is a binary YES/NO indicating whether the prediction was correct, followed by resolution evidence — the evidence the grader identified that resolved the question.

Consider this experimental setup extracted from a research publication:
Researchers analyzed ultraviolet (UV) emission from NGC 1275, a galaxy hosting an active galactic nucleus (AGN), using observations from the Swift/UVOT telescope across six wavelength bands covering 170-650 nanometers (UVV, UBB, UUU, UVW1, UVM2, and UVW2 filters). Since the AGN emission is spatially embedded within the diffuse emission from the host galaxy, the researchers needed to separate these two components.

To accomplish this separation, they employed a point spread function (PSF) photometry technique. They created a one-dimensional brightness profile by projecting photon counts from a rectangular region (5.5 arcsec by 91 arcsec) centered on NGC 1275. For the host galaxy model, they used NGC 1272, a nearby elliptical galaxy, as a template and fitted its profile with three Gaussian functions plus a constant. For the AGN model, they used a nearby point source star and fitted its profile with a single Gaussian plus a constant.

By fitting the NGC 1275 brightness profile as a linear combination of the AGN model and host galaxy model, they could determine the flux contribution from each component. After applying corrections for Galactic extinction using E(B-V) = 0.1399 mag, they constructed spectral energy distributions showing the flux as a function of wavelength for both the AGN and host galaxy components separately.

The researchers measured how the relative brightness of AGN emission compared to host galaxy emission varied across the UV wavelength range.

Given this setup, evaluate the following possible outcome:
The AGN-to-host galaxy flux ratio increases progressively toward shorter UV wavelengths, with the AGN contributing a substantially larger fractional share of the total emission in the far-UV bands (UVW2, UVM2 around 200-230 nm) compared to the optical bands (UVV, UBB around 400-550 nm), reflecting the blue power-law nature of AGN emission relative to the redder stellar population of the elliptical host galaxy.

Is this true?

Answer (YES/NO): NO